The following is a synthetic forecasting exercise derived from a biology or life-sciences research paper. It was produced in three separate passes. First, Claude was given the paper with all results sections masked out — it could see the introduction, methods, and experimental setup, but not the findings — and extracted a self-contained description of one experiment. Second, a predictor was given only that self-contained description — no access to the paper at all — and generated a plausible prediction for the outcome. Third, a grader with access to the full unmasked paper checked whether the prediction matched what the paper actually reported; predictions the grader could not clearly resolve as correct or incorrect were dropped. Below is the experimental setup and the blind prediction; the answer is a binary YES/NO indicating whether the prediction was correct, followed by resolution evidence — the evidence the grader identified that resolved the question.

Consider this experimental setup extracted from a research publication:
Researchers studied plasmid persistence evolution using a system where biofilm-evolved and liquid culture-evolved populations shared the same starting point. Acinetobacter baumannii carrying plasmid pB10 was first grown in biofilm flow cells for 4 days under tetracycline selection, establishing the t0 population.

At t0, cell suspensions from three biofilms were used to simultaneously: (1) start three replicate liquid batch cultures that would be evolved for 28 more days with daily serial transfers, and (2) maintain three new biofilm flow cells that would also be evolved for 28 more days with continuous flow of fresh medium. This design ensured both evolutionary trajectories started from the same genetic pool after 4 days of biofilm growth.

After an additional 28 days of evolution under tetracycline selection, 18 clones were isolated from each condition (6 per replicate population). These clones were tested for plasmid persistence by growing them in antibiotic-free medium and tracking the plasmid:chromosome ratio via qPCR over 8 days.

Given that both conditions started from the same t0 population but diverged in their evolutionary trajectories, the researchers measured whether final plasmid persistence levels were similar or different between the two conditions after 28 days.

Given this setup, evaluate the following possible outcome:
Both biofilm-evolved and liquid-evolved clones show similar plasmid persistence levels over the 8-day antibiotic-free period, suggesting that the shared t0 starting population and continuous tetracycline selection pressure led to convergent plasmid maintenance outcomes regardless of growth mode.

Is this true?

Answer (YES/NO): NO